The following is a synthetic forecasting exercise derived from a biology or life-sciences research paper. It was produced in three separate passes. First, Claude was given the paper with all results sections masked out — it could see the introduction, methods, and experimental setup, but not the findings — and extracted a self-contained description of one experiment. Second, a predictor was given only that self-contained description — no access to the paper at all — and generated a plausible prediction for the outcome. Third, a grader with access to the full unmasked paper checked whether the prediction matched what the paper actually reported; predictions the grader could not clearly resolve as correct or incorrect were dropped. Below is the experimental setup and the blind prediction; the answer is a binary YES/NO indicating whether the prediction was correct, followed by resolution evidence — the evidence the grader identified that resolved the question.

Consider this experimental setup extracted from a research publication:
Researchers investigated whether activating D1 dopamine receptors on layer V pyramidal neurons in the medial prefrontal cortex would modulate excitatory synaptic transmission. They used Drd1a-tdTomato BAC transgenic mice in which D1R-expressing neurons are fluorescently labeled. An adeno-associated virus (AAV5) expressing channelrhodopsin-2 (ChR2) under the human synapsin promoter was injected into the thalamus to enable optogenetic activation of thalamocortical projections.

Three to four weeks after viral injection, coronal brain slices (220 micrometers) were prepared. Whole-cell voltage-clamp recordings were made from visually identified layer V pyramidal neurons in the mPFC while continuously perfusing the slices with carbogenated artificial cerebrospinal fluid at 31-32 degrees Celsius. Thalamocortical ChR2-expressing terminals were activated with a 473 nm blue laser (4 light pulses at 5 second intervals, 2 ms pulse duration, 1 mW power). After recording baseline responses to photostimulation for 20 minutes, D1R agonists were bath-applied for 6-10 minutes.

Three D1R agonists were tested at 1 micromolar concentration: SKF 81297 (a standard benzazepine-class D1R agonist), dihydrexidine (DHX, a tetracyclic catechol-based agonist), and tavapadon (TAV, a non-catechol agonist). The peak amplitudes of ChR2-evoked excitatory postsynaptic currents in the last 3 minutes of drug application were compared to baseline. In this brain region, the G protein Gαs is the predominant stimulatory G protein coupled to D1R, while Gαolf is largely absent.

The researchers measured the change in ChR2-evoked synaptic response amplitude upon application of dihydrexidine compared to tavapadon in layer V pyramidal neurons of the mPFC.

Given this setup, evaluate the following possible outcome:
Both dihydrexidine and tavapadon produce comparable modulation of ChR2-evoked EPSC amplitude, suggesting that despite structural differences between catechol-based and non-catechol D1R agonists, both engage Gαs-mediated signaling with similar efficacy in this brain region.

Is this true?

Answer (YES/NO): NO